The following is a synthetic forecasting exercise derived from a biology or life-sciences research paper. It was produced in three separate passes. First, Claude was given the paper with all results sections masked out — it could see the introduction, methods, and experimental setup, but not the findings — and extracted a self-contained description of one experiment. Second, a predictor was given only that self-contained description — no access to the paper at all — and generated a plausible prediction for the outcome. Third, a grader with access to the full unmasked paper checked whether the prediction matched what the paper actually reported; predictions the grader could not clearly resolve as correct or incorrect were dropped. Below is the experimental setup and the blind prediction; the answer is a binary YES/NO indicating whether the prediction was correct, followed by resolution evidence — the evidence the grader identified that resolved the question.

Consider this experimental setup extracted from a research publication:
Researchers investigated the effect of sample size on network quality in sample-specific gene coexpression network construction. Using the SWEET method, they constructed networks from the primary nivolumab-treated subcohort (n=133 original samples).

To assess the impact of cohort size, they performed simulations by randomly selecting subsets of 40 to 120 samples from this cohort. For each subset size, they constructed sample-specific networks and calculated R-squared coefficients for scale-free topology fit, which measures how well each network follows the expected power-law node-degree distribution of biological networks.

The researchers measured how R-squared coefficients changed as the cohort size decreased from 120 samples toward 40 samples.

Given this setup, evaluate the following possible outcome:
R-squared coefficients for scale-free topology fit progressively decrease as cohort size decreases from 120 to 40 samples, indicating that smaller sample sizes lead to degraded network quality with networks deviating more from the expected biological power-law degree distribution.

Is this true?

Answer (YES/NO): YES